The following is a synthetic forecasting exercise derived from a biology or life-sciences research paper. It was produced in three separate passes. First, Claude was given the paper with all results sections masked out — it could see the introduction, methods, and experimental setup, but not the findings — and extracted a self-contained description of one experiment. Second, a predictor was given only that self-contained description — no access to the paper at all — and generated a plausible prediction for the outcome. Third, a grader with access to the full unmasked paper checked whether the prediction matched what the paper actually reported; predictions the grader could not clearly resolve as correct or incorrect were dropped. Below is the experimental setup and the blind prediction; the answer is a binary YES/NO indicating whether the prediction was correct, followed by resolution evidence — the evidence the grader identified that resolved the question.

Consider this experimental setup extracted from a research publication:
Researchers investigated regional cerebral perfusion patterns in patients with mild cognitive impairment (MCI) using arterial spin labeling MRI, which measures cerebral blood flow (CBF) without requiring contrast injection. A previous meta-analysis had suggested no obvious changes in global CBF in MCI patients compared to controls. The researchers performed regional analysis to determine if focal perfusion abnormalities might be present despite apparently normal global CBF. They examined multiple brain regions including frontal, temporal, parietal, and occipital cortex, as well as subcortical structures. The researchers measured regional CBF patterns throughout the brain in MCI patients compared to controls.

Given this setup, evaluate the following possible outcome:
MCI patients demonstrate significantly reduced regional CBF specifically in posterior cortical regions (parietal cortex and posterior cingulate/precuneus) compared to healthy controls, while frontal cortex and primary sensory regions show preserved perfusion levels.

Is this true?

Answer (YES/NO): NO